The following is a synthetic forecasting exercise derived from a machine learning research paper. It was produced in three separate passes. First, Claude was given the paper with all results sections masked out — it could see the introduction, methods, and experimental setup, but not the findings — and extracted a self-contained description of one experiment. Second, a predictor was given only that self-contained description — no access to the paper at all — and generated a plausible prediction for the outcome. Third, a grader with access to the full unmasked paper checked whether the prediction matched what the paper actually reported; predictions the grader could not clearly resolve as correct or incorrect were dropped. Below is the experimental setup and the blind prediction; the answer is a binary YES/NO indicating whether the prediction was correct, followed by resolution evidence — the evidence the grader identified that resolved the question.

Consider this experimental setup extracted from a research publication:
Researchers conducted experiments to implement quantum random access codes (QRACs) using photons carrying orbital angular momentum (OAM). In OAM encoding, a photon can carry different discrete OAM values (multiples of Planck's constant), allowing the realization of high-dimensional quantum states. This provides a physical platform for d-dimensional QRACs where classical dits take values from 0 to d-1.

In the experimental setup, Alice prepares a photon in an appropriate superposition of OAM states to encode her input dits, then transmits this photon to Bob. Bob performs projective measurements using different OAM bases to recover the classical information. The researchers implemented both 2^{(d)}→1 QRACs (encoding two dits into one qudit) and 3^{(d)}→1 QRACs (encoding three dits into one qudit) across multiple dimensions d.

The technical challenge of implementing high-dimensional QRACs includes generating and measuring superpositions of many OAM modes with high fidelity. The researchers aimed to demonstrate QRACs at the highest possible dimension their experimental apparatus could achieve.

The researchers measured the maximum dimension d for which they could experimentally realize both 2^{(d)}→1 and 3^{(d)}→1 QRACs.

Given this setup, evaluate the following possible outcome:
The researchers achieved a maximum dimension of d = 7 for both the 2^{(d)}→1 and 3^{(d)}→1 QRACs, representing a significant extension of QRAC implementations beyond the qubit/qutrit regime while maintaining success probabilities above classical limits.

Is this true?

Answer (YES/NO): NO